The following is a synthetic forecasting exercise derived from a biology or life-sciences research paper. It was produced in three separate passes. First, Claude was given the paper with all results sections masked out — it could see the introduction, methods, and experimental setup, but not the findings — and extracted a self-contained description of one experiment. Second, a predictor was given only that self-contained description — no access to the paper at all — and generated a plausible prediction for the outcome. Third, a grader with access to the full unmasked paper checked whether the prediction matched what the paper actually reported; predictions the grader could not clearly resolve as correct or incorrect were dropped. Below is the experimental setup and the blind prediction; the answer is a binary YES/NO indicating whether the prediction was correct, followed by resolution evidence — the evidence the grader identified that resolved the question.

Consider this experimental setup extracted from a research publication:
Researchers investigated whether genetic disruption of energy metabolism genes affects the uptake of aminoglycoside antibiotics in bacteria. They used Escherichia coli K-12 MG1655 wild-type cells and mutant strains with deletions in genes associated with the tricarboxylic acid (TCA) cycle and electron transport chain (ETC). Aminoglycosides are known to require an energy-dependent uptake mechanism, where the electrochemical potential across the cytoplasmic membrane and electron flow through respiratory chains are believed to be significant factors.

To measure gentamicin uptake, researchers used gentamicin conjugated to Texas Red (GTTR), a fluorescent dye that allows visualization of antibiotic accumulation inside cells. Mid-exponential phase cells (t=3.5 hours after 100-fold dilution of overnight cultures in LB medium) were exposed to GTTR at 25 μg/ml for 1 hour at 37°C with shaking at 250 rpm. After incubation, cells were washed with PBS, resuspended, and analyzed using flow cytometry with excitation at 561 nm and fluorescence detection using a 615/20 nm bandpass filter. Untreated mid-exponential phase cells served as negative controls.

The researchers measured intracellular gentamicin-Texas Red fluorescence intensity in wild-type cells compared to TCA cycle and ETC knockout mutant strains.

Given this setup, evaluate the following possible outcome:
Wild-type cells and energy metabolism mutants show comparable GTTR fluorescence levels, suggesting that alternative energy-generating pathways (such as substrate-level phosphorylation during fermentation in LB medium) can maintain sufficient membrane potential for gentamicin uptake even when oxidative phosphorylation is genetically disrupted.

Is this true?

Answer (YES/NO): YES